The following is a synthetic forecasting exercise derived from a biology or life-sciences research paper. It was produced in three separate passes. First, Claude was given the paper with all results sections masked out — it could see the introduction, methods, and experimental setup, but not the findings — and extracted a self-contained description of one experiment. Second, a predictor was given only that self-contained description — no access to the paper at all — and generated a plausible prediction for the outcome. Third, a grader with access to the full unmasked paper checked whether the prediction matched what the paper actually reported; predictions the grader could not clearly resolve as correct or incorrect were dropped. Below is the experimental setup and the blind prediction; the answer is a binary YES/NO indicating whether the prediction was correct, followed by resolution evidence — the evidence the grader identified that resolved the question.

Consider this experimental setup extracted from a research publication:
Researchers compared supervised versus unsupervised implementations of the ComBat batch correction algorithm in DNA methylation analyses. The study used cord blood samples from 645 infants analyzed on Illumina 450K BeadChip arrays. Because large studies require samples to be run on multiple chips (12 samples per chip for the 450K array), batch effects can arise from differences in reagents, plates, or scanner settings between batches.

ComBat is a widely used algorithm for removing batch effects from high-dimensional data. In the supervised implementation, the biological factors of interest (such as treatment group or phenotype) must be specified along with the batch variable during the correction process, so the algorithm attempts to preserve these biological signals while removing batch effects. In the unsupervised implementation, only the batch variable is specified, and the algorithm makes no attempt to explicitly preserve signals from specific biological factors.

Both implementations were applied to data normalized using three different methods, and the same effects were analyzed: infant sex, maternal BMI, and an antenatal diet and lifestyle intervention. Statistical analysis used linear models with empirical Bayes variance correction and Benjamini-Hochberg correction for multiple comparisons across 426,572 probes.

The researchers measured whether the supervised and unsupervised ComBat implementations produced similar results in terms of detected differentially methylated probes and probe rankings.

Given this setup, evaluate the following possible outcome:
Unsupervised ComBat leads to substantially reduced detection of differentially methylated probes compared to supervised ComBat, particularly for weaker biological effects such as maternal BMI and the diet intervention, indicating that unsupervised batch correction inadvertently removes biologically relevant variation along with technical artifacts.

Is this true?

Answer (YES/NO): YES